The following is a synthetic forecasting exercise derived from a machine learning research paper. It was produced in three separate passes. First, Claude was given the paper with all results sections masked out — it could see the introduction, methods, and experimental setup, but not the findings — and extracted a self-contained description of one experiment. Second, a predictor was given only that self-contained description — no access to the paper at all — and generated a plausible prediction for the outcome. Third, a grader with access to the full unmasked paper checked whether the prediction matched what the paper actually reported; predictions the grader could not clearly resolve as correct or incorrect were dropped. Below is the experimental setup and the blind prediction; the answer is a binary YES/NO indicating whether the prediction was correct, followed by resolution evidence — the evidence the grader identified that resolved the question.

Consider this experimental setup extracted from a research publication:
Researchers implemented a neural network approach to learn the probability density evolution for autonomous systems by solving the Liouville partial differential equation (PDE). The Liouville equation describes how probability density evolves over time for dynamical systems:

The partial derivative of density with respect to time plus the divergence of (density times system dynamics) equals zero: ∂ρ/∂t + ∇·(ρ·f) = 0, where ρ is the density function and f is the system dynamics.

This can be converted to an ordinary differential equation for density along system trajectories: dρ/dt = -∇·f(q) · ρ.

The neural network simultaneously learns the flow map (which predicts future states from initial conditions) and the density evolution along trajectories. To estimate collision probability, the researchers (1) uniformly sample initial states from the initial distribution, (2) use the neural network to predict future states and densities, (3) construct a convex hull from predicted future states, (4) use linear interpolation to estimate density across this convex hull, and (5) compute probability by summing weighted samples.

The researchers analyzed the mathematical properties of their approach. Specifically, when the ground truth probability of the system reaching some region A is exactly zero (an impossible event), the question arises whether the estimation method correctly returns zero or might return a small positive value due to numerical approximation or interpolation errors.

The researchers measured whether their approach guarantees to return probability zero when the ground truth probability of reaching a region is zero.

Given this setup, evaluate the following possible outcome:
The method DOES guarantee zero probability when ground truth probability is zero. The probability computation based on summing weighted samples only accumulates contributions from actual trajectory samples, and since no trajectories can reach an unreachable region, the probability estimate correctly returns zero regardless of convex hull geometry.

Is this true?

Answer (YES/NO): YES